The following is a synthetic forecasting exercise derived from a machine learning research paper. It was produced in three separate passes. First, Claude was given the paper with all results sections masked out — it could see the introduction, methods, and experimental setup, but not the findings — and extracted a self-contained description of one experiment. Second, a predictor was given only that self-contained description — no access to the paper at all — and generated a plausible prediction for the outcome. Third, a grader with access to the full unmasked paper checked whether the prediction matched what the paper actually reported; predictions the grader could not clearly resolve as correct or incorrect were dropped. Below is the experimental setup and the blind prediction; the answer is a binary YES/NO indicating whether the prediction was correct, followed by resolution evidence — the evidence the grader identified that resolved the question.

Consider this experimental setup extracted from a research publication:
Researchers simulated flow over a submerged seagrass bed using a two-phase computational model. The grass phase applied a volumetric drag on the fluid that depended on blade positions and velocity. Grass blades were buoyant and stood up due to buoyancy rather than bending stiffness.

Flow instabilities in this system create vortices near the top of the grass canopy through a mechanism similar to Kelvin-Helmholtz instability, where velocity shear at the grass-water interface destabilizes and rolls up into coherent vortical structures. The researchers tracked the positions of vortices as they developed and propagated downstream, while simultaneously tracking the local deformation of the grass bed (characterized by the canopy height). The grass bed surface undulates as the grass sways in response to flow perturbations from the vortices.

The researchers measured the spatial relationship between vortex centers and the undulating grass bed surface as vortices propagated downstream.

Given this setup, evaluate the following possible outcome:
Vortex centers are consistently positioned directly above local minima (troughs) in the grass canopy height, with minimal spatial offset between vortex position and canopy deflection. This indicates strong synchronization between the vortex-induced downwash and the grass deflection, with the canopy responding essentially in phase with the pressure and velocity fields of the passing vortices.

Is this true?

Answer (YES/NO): NO